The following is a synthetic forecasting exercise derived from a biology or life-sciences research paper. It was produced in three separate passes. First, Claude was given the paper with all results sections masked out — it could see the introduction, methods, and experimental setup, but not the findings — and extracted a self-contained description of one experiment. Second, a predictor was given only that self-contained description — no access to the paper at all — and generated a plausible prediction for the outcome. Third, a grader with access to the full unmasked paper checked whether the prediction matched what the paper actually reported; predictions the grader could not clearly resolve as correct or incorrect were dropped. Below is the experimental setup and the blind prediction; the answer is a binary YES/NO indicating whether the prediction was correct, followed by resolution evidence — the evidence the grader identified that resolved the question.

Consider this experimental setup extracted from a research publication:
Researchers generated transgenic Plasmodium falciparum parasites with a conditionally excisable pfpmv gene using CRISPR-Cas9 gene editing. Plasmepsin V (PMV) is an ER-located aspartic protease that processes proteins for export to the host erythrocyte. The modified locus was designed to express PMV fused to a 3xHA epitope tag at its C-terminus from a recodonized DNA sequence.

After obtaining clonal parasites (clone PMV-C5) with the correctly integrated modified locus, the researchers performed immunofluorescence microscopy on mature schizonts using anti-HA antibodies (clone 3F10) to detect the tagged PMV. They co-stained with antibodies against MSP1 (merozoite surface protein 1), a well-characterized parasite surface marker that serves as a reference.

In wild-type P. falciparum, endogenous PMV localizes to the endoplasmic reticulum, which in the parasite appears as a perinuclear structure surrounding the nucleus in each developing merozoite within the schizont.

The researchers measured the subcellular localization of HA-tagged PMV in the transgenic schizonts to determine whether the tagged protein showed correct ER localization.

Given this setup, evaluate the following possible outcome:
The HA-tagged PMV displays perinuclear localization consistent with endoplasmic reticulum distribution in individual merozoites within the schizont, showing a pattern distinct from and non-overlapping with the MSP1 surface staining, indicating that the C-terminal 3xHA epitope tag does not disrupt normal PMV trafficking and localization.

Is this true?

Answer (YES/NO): YES